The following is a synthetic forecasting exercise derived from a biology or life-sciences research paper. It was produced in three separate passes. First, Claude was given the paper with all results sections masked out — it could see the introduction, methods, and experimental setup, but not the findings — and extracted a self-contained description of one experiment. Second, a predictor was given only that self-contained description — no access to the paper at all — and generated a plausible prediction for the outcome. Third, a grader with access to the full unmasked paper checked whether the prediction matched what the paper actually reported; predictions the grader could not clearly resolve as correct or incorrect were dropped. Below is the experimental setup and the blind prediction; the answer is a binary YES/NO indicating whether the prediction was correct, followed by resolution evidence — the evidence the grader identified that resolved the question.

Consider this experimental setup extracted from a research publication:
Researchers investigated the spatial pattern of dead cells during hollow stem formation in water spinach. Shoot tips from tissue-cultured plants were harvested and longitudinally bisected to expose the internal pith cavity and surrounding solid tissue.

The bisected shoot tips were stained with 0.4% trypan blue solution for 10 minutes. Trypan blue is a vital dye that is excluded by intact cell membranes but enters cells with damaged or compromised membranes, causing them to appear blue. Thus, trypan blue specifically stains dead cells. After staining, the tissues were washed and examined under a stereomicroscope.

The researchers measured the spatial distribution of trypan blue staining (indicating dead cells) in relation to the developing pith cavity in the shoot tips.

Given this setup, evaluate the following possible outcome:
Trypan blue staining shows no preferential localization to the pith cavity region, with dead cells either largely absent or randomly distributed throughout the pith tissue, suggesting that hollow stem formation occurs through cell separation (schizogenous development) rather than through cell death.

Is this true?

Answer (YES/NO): NO